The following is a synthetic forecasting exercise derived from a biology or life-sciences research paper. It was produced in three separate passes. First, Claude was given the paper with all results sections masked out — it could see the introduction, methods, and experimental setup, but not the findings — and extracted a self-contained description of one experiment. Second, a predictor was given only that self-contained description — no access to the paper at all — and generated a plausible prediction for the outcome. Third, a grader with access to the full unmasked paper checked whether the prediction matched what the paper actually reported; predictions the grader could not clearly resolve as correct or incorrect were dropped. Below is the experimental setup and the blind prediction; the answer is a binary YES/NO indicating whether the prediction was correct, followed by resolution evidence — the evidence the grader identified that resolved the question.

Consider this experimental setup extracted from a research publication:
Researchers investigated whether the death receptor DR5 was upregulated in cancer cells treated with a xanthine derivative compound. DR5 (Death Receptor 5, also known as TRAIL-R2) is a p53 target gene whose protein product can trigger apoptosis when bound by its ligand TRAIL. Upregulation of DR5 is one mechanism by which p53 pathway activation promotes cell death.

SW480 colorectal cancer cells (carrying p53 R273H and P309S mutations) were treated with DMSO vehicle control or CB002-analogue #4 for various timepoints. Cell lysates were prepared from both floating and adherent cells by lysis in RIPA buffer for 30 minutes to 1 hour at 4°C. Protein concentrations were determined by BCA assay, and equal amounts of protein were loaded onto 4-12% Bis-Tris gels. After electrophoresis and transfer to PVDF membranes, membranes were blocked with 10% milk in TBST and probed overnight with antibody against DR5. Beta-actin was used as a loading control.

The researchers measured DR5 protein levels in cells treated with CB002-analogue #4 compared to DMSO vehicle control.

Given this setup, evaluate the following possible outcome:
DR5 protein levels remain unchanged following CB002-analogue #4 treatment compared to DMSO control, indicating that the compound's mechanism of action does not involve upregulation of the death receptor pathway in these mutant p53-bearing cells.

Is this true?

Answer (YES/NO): NO